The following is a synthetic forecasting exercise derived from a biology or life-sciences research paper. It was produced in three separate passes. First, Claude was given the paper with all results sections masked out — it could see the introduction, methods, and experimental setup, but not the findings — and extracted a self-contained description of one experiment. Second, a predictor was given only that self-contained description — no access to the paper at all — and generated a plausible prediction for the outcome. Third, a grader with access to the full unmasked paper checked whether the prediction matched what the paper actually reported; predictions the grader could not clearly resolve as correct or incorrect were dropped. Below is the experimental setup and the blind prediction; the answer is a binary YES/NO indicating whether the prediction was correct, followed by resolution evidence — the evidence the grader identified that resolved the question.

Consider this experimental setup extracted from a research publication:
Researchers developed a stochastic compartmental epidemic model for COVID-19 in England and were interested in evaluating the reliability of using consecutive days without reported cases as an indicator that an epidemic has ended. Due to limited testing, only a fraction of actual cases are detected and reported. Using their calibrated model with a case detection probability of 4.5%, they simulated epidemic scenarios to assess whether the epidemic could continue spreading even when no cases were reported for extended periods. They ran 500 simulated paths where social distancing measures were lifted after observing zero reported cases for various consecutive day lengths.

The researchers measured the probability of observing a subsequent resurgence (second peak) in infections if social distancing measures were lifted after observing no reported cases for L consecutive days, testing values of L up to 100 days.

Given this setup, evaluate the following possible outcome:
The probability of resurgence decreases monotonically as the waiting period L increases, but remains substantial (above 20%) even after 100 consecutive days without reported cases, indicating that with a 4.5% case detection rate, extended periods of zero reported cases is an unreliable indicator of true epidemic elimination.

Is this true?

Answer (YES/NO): YES